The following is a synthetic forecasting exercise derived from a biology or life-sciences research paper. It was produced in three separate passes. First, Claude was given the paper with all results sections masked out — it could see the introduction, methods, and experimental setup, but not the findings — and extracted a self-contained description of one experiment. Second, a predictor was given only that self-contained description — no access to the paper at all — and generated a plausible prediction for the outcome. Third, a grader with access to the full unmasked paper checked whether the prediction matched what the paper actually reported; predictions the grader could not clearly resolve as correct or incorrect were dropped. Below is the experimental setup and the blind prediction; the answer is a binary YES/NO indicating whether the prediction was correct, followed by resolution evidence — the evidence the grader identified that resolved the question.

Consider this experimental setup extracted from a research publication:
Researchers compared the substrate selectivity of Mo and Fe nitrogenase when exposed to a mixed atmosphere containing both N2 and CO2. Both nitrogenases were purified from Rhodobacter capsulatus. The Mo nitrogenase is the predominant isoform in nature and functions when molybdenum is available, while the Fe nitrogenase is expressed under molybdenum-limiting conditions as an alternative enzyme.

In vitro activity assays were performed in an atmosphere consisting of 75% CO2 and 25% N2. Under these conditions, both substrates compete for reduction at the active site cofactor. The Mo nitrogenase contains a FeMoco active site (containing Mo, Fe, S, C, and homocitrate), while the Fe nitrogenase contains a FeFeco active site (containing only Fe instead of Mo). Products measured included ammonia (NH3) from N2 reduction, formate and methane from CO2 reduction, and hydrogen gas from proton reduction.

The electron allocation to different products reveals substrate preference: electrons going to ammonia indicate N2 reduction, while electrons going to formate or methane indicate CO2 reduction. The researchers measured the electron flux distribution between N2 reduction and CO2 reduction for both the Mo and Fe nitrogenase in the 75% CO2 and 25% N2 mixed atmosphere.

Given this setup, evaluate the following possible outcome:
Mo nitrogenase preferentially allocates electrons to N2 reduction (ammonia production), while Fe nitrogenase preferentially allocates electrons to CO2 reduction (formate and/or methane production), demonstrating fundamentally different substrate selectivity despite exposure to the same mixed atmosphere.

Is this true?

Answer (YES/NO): YES